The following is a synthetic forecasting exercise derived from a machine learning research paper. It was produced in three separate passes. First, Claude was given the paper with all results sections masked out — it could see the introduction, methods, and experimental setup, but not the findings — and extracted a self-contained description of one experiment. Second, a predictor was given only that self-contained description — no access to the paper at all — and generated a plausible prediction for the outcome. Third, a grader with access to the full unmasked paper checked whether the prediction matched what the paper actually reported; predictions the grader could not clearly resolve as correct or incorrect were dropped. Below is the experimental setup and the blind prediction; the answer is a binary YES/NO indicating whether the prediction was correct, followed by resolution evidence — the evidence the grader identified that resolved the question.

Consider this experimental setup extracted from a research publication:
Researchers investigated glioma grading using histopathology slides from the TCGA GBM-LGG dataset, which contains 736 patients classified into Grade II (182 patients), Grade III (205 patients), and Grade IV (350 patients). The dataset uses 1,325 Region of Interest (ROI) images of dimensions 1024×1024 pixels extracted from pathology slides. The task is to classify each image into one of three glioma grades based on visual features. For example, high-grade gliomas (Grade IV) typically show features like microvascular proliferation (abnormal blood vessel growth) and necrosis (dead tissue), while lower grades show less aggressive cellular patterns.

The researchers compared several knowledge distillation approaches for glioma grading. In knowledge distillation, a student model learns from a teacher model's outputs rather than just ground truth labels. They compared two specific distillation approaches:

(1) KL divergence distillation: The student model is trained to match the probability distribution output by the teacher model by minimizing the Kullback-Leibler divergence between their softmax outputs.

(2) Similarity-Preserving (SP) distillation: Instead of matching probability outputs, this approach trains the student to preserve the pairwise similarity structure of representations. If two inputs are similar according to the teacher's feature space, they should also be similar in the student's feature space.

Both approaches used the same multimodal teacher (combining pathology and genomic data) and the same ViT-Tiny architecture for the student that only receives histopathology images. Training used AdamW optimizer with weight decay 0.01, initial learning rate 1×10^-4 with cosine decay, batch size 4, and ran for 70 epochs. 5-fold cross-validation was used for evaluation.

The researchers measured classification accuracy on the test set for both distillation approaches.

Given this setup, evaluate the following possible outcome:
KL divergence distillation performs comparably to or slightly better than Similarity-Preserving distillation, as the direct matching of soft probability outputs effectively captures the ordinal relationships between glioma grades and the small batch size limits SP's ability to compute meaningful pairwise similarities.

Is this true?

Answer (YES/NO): NO